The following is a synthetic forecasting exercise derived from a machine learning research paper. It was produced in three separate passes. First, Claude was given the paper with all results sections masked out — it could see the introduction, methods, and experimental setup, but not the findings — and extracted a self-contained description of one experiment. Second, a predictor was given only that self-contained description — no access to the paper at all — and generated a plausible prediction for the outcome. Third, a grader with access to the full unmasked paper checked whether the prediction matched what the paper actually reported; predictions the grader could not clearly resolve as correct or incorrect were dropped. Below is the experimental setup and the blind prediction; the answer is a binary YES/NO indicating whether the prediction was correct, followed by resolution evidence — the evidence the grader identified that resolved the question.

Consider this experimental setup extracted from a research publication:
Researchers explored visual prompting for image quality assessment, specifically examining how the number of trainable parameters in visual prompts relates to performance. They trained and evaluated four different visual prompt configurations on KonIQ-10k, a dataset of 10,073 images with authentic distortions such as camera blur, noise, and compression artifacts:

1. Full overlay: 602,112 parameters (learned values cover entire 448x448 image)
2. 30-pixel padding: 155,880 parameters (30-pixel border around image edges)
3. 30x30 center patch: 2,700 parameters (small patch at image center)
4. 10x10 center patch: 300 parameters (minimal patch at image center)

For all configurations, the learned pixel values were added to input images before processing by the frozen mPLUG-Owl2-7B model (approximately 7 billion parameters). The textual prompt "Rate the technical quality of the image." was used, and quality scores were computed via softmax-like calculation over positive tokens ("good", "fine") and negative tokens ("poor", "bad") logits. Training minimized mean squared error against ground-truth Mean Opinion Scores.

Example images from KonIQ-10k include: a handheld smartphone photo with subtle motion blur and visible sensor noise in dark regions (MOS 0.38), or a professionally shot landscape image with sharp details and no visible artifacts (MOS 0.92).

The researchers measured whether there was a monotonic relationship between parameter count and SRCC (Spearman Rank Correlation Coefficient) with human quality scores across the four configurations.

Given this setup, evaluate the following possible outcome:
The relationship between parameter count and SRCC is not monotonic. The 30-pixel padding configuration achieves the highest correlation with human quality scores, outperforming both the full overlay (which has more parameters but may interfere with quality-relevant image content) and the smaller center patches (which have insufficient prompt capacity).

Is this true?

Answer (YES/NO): YES